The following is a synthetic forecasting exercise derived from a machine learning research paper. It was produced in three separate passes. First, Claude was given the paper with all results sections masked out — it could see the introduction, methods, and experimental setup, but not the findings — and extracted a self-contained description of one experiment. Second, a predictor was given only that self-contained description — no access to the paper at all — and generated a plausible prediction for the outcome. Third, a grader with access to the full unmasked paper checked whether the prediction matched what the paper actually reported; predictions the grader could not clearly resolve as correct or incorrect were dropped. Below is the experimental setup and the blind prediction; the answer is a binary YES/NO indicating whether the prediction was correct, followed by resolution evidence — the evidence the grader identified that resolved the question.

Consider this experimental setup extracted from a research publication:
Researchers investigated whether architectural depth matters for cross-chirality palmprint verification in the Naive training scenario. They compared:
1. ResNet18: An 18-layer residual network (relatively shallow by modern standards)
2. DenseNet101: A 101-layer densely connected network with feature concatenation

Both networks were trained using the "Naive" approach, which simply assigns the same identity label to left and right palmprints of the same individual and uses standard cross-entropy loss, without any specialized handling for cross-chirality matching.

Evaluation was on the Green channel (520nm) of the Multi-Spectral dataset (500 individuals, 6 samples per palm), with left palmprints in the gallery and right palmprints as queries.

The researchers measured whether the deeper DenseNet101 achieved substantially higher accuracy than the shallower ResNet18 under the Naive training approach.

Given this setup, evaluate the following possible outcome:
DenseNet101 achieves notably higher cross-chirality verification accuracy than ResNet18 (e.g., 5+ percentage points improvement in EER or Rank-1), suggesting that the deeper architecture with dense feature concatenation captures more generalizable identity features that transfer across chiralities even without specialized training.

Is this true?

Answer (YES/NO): NO